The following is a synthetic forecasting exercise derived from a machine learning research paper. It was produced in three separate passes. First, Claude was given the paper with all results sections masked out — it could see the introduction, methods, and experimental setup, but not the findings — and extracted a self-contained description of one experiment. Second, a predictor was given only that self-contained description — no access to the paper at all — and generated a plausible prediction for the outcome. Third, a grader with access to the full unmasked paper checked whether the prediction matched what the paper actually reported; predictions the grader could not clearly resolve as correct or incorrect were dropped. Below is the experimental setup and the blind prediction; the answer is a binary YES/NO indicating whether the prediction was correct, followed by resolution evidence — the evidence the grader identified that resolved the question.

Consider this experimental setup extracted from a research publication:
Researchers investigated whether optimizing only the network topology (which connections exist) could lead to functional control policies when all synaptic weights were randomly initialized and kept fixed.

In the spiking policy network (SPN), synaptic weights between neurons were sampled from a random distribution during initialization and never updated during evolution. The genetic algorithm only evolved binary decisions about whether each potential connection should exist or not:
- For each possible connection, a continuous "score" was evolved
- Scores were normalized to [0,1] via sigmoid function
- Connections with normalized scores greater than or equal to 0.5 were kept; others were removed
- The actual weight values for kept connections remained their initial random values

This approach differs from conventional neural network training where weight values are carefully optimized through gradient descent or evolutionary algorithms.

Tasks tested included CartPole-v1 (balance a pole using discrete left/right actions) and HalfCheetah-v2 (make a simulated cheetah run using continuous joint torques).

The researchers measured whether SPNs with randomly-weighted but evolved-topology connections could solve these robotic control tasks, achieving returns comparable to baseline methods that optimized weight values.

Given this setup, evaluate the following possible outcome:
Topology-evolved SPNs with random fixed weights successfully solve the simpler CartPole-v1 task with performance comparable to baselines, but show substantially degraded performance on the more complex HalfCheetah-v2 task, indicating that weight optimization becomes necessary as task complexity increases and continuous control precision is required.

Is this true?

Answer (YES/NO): NO